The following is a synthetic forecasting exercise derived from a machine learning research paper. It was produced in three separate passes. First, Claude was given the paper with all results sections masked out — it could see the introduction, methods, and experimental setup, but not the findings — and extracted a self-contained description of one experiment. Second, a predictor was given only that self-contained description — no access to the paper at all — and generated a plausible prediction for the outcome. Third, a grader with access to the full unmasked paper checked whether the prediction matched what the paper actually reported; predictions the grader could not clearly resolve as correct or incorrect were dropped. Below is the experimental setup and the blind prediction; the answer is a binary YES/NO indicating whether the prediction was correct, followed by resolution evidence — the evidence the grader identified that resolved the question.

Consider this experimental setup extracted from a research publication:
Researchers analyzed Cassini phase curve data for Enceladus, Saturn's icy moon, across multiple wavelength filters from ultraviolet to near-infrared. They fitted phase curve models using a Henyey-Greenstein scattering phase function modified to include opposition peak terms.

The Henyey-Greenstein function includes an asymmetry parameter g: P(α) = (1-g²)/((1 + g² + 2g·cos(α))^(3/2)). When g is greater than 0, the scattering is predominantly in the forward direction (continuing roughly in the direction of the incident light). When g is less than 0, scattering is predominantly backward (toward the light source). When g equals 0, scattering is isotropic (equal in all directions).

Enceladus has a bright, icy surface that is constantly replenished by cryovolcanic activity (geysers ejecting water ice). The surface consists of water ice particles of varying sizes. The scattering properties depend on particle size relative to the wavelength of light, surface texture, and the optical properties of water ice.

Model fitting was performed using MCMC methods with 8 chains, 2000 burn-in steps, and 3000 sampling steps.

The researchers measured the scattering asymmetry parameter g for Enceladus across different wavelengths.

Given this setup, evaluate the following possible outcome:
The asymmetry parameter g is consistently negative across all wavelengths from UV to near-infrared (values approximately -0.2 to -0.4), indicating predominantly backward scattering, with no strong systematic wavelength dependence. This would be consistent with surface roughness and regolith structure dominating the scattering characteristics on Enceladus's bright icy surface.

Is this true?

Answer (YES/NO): NO